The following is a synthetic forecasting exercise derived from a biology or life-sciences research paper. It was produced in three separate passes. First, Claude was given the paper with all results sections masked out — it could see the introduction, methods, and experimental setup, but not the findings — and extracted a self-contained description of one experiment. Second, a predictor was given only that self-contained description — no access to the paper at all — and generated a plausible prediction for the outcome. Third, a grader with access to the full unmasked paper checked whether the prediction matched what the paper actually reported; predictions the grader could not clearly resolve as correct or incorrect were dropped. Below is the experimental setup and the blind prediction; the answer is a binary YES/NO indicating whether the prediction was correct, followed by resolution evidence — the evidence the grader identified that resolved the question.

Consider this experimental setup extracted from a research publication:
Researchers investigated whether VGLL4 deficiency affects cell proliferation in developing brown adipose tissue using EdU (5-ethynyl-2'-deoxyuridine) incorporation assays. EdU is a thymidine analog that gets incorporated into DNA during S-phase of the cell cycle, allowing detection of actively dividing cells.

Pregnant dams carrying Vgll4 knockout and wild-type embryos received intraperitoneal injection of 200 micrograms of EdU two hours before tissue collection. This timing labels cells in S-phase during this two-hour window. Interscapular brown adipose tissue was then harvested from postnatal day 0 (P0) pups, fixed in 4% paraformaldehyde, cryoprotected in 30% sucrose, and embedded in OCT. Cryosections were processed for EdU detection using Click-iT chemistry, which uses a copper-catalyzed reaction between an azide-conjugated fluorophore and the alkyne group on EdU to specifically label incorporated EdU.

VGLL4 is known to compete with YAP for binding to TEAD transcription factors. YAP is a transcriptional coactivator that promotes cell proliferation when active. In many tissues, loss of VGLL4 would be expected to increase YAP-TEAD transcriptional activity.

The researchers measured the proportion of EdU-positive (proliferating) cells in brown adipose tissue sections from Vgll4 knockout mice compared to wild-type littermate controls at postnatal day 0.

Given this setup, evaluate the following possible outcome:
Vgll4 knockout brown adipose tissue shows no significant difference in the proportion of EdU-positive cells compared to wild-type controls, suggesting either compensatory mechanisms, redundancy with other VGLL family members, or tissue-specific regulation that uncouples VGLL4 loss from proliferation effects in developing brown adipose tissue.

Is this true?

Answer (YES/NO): YES